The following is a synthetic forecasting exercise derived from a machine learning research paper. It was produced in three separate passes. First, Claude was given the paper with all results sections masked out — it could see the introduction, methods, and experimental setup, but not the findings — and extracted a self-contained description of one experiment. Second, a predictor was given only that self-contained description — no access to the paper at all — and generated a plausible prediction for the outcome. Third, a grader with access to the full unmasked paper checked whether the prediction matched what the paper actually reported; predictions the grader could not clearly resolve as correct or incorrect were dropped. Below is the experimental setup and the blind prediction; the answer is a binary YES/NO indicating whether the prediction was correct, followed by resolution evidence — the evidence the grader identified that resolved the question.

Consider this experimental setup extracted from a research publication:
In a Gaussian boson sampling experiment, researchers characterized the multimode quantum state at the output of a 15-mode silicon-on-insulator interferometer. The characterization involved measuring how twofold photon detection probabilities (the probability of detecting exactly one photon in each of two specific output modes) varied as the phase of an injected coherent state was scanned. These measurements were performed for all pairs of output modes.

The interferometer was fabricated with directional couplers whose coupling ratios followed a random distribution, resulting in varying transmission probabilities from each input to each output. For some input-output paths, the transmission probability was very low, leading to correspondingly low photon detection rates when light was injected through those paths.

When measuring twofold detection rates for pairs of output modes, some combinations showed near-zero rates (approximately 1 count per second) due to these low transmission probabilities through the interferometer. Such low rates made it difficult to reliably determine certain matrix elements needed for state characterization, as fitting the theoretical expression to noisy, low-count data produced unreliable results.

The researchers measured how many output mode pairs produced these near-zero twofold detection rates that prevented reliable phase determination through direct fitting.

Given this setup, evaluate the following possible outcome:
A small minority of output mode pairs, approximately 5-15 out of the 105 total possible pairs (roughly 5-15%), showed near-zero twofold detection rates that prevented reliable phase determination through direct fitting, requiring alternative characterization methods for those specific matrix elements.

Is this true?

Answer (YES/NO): NO